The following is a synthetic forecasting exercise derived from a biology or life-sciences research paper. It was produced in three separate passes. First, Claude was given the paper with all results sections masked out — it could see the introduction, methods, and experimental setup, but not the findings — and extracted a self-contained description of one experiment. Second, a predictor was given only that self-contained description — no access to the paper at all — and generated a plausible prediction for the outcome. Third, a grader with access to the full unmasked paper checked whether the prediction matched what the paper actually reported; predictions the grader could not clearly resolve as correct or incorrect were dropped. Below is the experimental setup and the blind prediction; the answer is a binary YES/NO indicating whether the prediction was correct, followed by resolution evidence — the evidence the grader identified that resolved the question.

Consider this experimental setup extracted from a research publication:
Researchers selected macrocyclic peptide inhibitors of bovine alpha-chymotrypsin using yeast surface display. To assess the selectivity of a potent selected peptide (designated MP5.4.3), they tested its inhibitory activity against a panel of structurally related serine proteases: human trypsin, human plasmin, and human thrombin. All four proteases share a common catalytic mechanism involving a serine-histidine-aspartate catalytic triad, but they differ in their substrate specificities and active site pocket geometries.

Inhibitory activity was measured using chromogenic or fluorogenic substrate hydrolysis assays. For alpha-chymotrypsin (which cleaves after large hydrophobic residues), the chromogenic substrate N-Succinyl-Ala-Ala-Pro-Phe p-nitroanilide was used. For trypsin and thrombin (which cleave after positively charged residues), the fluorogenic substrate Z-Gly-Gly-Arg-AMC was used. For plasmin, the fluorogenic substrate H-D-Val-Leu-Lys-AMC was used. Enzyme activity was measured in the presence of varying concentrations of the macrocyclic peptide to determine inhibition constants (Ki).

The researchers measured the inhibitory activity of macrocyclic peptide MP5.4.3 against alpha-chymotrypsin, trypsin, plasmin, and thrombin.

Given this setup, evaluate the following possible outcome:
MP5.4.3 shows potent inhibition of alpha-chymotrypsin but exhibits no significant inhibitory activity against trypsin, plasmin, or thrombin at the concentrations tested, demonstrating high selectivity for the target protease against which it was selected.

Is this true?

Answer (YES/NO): YES